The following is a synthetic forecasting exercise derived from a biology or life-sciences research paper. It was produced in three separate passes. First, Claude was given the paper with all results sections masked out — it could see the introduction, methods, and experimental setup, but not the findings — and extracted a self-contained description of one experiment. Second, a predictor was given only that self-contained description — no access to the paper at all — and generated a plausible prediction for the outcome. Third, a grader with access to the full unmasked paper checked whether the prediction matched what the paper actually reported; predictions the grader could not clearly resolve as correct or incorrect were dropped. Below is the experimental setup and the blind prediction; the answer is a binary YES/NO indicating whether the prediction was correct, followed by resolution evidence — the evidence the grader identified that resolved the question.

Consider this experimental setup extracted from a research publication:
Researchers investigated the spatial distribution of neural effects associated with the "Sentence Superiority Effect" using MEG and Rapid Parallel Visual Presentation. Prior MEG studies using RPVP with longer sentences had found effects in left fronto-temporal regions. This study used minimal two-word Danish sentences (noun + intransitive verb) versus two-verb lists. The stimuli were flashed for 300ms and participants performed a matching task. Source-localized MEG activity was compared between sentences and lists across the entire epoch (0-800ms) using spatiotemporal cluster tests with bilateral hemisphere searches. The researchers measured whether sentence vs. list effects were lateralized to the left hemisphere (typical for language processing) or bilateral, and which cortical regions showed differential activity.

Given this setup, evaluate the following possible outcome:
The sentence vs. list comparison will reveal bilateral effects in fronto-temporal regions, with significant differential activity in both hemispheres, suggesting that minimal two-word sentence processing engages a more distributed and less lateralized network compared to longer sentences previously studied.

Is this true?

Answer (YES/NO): NO